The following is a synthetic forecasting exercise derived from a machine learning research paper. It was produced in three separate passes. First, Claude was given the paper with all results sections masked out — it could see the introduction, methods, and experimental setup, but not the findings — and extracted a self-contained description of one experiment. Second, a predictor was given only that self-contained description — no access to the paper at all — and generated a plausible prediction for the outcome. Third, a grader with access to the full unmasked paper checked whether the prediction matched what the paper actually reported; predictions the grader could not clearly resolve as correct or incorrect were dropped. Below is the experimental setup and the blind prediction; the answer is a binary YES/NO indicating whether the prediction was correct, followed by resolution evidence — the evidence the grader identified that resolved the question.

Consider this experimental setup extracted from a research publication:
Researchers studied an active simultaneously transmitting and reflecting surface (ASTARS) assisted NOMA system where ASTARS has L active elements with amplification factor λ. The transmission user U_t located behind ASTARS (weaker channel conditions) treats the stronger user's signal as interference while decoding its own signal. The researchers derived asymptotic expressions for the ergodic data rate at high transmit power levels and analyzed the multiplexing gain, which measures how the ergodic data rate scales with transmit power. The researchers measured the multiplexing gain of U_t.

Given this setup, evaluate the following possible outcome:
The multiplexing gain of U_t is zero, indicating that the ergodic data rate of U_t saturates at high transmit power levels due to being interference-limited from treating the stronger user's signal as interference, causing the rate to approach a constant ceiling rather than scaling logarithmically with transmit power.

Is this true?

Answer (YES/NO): YES